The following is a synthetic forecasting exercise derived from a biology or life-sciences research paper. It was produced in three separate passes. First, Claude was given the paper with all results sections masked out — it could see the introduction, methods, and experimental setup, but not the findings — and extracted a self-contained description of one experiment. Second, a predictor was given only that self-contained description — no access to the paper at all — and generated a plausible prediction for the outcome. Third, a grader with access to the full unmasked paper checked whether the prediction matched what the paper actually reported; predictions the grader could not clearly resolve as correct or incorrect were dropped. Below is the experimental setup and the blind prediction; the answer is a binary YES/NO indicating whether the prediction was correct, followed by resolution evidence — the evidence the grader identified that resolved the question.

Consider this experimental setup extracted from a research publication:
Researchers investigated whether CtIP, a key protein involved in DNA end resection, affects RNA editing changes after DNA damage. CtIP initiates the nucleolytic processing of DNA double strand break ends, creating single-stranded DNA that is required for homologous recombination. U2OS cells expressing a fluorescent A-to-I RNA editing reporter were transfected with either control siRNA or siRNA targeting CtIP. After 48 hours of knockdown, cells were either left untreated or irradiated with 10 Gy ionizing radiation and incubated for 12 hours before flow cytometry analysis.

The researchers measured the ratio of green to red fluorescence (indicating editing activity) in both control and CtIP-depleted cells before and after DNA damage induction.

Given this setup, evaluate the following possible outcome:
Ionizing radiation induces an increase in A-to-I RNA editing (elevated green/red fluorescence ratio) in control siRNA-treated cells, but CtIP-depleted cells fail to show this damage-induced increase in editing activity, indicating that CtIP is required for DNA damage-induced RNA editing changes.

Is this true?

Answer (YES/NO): YES